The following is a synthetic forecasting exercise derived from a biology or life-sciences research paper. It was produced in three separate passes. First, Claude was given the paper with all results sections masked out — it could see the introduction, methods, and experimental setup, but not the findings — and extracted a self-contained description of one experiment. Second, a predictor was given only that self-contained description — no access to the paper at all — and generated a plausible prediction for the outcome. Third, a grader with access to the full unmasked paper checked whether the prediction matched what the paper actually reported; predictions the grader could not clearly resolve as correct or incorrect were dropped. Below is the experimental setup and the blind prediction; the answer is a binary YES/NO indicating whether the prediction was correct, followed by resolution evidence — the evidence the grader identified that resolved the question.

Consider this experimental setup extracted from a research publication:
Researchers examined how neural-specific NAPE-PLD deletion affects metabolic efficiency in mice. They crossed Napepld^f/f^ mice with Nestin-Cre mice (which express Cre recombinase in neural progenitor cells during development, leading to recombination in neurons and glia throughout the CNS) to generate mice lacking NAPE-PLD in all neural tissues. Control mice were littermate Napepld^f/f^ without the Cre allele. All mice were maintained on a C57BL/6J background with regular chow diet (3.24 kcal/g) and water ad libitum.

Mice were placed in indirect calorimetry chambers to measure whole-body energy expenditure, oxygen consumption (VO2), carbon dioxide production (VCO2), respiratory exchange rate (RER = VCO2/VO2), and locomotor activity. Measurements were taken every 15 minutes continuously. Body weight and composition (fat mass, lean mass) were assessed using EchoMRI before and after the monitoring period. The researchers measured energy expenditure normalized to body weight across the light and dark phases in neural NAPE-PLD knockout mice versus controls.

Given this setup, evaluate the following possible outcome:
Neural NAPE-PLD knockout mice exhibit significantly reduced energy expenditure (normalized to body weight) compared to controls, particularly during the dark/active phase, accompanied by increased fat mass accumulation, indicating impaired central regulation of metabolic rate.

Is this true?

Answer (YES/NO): NO